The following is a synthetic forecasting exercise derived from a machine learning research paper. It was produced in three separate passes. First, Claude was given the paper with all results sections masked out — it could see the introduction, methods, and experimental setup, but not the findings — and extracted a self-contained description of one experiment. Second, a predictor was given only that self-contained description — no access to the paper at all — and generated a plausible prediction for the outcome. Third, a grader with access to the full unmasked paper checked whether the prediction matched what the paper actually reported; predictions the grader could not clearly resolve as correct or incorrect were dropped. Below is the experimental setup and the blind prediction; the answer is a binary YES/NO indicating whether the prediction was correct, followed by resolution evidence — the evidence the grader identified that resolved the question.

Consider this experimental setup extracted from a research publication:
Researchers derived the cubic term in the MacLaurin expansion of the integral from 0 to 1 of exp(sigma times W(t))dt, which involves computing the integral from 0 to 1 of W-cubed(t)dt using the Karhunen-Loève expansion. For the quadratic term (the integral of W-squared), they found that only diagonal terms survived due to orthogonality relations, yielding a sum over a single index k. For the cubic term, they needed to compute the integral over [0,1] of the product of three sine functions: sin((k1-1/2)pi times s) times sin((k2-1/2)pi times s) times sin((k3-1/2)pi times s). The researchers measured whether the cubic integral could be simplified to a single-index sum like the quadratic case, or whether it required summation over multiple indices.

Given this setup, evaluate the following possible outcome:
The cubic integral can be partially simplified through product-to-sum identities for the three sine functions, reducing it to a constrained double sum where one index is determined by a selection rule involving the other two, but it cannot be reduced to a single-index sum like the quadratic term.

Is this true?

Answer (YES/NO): NO